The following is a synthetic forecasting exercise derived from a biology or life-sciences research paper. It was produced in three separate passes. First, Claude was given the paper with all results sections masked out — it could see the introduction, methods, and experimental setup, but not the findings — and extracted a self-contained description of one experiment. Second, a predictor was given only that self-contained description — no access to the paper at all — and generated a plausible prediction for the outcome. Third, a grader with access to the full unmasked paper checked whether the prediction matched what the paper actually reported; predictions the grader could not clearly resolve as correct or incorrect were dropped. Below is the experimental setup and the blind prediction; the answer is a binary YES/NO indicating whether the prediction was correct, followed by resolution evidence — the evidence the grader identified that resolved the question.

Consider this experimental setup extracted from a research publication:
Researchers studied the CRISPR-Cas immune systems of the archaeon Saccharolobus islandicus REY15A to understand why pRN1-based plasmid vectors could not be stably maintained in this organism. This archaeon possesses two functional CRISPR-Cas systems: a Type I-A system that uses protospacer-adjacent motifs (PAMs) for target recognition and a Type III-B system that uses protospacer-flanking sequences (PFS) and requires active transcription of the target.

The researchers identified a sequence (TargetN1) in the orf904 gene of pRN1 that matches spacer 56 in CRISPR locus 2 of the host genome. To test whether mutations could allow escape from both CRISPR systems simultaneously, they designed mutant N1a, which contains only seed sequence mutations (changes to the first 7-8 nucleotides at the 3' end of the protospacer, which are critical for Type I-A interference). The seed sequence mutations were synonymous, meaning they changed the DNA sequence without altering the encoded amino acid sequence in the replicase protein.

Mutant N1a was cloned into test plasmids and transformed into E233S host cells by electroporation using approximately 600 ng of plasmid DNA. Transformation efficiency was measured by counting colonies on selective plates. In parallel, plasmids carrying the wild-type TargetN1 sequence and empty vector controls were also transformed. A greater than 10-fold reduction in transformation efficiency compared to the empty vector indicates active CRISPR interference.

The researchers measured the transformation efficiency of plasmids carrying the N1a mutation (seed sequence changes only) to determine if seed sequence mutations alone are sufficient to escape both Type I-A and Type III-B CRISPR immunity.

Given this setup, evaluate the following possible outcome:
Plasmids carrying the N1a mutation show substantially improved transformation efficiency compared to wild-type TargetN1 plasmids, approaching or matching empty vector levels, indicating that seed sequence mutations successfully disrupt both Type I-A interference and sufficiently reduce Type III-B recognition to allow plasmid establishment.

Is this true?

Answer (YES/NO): YES